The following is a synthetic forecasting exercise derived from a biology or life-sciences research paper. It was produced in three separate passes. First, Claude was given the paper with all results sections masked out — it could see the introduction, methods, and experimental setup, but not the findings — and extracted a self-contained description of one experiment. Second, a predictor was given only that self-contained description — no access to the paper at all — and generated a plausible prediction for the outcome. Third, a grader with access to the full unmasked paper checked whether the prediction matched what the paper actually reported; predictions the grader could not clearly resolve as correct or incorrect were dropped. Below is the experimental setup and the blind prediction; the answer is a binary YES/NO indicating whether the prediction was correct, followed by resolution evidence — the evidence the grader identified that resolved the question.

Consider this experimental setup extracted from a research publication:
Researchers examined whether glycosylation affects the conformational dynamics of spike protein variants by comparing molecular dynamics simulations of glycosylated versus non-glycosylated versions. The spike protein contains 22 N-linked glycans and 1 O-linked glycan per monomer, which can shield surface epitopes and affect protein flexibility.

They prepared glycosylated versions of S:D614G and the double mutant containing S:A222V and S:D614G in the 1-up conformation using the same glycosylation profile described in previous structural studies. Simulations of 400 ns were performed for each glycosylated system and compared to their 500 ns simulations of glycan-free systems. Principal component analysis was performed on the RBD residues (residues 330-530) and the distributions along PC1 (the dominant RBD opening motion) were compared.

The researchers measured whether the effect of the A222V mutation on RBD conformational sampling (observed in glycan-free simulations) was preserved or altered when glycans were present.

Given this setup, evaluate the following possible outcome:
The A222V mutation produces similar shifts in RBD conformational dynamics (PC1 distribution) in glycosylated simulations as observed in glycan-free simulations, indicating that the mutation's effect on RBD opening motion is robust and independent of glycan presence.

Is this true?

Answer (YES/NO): YES